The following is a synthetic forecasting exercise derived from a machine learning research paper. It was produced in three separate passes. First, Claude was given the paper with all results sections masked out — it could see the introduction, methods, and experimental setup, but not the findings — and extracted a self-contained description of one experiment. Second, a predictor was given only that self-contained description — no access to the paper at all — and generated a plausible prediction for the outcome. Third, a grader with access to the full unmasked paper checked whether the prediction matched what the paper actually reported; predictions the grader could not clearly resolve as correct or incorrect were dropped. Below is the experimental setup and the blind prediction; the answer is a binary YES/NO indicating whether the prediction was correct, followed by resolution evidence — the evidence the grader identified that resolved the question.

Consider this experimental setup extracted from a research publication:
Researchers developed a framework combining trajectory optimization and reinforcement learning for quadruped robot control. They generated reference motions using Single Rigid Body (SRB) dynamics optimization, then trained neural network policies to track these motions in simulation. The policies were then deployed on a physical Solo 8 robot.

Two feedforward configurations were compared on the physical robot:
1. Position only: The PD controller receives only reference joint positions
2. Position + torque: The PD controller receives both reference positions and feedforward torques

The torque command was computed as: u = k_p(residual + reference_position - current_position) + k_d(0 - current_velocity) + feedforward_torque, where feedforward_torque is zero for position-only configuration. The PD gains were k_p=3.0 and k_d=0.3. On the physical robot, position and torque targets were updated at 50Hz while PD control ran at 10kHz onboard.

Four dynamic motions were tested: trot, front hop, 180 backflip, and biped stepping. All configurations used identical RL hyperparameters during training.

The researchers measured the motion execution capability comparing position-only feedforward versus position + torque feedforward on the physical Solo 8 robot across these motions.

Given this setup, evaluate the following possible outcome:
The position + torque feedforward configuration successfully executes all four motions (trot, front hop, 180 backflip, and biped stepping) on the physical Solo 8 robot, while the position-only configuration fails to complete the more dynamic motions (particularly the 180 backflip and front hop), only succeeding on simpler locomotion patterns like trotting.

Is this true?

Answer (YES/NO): NO